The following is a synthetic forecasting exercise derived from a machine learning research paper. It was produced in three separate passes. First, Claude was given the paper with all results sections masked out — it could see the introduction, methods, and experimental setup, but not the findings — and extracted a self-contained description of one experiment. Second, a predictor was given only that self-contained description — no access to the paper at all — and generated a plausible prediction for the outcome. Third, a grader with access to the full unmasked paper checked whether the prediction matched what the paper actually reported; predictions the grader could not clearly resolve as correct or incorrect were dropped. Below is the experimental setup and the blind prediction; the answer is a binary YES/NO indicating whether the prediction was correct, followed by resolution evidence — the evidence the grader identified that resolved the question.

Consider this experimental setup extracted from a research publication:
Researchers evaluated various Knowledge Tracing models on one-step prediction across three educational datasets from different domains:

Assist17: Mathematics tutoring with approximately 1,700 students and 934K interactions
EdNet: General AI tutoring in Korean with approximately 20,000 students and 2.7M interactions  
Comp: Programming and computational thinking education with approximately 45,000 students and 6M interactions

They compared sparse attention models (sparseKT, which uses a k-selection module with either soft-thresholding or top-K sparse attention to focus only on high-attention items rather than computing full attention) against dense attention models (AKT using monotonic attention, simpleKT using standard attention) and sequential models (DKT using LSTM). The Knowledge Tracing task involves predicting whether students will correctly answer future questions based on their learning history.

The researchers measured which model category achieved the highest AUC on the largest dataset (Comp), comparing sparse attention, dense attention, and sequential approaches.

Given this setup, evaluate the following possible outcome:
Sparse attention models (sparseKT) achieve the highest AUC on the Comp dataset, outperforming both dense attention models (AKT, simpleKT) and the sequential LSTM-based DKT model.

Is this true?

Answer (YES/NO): YES